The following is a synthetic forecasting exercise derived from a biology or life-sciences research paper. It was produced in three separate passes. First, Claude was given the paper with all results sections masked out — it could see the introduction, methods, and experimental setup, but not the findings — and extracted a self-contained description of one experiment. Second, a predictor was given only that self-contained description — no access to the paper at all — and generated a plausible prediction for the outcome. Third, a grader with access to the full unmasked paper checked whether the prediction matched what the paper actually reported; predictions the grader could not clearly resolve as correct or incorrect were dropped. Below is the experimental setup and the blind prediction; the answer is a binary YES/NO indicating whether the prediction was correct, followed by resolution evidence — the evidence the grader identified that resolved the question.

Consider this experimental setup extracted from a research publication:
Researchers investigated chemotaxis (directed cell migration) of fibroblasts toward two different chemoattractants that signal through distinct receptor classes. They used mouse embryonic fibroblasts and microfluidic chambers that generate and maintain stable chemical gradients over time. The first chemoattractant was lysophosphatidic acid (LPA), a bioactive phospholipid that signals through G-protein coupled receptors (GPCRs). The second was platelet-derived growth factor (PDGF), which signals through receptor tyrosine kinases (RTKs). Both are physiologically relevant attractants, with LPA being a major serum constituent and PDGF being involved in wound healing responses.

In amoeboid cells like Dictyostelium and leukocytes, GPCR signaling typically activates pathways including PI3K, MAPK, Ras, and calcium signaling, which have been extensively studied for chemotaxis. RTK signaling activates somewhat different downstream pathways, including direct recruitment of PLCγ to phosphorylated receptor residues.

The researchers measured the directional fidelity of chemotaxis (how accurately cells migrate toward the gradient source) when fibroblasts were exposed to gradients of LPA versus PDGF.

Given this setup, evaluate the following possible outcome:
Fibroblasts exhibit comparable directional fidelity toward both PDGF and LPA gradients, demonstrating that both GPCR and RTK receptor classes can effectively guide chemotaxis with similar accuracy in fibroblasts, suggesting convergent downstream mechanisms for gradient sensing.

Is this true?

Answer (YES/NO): NO